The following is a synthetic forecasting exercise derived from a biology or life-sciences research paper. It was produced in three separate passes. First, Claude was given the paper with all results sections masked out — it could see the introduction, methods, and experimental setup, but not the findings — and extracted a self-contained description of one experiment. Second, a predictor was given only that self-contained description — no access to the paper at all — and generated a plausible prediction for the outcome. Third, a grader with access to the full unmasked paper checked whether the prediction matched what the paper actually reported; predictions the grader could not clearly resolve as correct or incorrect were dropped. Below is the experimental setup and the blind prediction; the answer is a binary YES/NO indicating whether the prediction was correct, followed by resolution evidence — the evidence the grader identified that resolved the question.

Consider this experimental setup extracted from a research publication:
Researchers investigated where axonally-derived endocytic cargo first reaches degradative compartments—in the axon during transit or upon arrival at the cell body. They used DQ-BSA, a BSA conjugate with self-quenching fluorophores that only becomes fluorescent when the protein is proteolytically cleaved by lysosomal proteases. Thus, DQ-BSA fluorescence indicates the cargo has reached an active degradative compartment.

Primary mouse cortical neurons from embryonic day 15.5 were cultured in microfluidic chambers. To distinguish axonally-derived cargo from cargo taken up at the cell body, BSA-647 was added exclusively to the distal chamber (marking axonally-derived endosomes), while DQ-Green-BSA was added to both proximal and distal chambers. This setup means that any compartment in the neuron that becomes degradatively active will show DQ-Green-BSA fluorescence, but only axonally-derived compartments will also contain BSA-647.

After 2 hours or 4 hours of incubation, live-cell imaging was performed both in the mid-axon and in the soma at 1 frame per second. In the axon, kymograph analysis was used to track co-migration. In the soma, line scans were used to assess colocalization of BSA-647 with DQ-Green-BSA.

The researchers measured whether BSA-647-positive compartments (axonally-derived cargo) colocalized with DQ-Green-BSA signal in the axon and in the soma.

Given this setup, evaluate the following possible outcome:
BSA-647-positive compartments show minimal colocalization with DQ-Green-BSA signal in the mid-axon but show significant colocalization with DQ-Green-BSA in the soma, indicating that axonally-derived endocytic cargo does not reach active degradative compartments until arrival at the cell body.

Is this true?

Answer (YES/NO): YES